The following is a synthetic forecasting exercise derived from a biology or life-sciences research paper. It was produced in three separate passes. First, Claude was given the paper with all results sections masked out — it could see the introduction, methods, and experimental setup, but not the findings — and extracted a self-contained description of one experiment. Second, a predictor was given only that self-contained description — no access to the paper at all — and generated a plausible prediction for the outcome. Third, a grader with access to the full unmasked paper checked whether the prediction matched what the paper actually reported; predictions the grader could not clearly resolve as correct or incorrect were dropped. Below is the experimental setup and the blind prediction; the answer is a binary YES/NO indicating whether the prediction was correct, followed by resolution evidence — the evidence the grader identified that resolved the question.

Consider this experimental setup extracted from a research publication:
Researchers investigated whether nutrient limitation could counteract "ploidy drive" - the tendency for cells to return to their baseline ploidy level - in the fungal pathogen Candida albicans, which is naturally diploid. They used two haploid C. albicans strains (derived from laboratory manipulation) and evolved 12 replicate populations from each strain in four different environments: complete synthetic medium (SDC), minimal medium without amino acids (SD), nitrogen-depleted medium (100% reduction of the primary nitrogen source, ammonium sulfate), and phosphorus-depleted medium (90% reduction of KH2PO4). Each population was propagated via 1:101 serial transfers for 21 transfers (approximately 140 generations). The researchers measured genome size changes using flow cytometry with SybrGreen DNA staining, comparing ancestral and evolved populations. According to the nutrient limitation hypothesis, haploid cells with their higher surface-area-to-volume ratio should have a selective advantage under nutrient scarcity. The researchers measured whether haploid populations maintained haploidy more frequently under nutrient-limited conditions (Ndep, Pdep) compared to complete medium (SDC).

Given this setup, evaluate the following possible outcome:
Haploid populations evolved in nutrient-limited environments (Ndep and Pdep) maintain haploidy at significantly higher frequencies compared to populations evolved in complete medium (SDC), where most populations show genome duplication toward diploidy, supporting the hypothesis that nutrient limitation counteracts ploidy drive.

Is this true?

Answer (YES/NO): NO